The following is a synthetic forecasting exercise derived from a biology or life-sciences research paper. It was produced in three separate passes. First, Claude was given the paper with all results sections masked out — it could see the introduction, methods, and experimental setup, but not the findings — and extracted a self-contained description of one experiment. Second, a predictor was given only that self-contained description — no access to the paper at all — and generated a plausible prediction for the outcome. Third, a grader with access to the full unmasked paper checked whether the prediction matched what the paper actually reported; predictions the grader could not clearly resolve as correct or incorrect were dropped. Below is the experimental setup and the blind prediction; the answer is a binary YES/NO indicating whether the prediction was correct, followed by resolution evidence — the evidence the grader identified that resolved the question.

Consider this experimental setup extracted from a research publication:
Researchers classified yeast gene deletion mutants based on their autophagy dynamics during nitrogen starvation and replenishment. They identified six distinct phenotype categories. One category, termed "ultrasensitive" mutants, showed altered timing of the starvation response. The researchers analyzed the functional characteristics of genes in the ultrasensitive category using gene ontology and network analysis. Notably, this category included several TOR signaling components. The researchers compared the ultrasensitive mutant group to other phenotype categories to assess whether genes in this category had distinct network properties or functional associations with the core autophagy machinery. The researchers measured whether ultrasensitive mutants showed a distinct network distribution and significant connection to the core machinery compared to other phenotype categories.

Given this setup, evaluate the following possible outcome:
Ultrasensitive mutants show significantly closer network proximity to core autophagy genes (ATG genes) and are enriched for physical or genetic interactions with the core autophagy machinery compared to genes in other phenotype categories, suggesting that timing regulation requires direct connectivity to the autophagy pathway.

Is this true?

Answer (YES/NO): NO